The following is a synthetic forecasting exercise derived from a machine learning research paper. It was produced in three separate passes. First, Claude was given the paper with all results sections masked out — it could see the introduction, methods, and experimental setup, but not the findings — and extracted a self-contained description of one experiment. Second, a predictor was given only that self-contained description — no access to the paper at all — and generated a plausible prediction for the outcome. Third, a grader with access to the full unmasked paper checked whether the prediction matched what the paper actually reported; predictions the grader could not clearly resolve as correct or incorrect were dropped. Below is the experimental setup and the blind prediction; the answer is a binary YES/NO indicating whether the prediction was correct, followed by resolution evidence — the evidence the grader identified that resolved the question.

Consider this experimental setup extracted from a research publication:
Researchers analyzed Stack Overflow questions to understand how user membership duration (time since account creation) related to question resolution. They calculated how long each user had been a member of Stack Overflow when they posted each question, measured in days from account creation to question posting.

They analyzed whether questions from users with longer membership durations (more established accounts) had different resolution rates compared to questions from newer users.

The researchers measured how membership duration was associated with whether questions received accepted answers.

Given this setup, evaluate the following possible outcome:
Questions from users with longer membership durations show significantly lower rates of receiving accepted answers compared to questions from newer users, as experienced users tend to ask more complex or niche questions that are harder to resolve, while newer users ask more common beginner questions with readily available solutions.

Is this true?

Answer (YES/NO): NO